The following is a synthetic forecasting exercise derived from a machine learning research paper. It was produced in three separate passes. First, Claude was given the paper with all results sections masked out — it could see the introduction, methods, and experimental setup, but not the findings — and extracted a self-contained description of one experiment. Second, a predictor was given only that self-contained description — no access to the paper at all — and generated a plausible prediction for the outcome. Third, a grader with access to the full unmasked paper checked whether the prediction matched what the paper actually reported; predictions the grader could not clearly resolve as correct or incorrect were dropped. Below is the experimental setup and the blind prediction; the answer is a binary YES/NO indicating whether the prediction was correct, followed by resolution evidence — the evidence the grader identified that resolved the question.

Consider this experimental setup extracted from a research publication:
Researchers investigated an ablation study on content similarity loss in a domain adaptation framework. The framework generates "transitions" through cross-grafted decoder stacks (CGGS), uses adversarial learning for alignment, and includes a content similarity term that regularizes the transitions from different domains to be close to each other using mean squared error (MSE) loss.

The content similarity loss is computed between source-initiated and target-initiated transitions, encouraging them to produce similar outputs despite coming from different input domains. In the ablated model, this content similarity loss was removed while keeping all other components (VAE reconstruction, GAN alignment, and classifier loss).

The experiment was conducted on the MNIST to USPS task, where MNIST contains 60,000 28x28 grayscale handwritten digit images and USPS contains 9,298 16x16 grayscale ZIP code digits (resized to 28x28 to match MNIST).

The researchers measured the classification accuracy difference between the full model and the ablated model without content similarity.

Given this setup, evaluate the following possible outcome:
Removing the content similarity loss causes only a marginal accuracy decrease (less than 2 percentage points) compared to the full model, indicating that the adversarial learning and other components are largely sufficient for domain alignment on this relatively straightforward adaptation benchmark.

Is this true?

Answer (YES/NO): NO